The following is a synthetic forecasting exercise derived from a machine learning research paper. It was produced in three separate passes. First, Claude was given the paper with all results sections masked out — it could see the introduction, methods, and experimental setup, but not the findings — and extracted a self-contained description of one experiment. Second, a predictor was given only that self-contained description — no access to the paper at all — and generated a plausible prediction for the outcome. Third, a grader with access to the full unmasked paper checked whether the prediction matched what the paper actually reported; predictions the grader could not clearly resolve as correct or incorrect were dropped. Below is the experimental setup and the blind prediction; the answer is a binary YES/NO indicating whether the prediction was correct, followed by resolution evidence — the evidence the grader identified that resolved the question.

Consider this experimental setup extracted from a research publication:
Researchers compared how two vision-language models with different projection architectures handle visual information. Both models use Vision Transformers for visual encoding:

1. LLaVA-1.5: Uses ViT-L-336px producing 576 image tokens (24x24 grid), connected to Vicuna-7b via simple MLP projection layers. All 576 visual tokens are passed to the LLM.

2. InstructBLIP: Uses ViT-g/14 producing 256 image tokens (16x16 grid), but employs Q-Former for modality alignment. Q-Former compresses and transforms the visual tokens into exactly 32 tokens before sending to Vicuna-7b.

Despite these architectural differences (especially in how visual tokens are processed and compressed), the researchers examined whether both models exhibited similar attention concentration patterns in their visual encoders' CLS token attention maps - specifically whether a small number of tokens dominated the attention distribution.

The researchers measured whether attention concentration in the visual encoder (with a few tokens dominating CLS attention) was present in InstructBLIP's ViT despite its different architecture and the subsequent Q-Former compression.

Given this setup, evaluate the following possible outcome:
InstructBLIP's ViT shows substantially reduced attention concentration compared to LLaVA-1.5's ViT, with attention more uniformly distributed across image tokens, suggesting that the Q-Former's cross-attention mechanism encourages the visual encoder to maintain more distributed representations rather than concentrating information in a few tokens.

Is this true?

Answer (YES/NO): NO